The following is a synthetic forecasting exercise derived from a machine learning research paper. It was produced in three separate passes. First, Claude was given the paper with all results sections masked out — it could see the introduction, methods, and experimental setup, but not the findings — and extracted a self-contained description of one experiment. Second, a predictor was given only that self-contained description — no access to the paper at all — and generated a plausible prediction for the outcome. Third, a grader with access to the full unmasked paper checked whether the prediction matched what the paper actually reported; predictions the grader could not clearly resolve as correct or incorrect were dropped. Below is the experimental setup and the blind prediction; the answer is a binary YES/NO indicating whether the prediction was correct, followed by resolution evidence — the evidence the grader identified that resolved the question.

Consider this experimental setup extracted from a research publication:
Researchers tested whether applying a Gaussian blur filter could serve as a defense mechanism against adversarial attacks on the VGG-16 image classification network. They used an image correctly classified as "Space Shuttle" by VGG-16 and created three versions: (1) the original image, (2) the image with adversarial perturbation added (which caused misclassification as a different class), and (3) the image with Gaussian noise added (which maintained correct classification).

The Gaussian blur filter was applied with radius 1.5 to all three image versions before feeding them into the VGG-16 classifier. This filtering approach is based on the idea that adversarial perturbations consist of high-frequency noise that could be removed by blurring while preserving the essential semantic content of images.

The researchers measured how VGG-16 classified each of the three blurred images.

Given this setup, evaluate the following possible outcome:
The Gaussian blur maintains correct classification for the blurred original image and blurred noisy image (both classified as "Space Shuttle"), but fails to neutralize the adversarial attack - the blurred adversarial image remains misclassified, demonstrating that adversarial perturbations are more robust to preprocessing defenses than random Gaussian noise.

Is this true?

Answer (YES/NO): NO